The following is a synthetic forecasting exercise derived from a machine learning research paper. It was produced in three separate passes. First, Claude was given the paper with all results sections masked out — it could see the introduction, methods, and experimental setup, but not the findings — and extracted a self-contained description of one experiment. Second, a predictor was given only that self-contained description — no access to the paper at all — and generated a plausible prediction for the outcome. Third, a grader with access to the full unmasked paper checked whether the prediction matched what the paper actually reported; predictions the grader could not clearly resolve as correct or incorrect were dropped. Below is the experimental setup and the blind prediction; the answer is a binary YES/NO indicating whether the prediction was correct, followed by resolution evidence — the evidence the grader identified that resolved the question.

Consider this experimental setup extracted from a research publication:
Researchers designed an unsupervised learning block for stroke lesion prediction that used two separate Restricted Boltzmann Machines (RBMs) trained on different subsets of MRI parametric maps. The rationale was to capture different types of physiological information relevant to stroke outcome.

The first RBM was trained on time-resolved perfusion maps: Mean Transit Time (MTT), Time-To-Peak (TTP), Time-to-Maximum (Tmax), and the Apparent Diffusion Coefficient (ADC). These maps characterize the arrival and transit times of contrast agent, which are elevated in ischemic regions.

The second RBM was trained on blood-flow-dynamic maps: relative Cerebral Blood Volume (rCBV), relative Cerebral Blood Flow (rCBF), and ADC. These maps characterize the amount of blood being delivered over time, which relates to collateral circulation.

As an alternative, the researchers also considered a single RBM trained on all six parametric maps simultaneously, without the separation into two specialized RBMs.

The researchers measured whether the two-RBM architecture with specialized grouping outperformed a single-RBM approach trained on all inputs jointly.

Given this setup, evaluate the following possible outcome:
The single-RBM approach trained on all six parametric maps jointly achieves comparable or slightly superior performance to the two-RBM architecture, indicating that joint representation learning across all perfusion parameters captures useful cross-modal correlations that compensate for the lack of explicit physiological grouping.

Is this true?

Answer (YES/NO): NO